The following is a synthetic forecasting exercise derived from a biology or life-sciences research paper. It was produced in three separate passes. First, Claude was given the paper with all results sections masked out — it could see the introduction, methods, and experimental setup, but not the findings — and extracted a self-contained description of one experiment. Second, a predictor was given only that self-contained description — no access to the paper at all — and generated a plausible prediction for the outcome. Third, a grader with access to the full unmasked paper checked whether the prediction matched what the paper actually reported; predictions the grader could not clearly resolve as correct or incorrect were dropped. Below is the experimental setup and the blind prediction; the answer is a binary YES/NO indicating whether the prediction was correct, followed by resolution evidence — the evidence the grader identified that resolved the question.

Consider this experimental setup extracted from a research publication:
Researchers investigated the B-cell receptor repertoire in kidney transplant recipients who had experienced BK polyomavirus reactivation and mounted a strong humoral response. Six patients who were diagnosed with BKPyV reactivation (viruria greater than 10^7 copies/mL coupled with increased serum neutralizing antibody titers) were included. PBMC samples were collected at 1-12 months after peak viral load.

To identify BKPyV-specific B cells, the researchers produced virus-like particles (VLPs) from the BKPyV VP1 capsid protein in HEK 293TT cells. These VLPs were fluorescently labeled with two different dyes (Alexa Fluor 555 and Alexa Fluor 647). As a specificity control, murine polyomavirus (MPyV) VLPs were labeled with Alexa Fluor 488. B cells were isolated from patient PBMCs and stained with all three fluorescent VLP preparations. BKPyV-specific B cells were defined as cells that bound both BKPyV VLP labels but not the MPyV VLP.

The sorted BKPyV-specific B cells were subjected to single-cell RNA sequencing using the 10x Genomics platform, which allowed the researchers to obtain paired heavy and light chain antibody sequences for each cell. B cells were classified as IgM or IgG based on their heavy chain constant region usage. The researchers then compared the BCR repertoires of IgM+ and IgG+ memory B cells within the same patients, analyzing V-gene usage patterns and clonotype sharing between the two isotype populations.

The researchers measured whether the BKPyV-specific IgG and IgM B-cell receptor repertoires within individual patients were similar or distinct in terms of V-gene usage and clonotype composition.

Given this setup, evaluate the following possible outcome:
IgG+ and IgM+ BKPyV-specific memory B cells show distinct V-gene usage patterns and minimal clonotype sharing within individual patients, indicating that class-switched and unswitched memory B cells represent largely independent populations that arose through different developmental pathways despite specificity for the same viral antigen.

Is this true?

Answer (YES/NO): NO